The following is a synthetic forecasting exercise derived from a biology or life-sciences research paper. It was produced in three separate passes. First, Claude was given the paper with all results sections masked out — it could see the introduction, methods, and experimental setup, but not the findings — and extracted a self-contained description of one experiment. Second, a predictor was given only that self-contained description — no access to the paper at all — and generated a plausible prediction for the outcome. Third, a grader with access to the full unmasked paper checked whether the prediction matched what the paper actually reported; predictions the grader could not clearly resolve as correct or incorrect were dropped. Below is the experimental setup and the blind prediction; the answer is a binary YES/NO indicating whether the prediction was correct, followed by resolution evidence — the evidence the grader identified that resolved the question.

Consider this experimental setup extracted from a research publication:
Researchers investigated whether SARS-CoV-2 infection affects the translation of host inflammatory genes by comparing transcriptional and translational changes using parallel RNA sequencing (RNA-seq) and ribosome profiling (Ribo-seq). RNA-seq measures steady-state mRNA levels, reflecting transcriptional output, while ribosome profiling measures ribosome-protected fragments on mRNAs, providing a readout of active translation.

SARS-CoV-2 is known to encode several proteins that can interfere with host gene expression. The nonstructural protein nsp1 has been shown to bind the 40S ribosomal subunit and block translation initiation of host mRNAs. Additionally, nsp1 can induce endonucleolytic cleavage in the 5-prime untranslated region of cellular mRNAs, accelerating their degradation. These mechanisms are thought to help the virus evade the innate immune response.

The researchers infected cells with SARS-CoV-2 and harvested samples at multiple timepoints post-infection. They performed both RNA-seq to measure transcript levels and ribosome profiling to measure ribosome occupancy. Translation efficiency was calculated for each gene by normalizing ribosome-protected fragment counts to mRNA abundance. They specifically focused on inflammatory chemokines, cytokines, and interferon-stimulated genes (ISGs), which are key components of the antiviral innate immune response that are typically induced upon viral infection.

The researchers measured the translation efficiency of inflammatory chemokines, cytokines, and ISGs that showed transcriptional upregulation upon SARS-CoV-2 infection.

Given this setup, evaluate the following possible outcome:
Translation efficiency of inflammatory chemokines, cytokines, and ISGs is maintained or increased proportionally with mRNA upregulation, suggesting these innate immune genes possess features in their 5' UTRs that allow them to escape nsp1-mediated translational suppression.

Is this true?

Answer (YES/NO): NO